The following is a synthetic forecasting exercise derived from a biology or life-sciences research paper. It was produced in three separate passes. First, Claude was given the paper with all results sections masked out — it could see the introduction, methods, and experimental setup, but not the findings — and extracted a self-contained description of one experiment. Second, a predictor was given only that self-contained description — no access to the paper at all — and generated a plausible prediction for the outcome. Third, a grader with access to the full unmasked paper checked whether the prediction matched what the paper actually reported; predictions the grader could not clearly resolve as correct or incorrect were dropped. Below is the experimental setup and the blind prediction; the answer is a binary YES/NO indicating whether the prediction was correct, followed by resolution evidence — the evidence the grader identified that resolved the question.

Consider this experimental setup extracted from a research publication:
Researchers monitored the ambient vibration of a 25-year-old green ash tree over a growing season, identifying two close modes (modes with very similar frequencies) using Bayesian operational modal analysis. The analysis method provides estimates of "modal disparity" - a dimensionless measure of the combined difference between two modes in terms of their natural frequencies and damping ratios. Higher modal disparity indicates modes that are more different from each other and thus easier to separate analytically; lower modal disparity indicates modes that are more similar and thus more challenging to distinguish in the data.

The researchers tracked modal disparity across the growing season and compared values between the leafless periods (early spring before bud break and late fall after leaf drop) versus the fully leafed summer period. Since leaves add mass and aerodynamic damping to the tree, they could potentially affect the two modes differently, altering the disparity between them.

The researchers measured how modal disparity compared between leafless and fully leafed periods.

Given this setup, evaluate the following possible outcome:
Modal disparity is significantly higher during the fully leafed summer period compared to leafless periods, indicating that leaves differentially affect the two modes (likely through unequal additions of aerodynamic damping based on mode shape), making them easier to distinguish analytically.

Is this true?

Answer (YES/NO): NO